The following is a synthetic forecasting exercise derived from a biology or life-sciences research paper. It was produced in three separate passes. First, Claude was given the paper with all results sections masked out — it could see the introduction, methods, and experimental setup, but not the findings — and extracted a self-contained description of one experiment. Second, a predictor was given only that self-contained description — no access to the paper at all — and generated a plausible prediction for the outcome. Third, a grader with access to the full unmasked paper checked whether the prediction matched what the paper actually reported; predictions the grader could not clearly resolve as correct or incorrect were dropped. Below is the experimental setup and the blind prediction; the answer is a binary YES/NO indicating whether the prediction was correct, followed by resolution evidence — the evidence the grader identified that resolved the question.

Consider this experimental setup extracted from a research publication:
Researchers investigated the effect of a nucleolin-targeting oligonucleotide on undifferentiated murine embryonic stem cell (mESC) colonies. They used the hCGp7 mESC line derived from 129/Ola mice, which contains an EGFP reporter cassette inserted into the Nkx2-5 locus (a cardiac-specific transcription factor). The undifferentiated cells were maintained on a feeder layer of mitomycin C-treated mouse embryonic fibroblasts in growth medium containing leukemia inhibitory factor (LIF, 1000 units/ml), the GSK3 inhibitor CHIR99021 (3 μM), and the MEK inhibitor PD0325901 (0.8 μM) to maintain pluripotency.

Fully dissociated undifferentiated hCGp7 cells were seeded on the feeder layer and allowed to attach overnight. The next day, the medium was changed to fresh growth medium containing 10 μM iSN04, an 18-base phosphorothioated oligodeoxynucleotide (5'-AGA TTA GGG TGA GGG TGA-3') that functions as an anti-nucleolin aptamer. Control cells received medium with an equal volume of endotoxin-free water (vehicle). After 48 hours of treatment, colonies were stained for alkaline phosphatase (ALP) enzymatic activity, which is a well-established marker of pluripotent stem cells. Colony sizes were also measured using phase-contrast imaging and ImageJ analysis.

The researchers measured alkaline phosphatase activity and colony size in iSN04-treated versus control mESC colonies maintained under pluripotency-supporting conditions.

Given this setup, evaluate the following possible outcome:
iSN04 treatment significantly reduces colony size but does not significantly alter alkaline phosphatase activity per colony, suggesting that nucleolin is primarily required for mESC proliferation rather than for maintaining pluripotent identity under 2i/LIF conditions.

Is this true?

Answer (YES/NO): YES